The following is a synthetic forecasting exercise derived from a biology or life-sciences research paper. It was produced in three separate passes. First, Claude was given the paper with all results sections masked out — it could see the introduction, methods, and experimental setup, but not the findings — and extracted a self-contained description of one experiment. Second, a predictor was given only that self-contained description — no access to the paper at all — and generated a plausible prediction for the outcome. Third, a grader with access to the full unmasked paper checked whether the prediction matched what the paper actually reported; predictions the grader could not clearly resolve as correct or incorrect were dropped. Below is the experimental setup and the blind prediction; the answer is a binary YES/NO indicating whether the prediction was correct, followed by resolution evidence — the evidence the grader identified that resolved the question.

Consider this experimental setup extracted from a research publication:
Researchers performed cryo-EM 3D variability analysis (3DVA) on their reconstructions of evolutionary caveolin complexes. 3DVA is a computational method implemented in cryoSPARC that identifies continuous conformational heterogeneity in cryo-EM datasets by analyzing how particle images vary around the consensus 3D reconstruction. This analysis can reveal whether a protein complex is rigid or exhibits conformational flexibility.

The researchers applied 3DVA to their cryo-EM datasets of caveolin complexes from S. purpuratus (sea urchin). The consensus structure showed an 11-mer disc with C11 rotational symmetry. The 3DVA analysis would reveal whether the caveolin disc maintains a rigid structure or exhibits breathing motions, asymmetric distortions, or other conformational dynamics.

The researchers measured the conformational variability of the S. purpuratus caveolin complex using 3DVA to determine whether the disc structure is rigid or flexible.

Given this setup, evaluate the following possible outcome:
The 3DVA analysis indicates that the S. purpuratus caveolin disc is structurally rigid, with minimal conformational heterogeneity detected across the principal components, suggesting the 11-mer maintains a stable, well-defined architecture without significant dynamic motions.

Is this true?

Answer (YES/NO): NO